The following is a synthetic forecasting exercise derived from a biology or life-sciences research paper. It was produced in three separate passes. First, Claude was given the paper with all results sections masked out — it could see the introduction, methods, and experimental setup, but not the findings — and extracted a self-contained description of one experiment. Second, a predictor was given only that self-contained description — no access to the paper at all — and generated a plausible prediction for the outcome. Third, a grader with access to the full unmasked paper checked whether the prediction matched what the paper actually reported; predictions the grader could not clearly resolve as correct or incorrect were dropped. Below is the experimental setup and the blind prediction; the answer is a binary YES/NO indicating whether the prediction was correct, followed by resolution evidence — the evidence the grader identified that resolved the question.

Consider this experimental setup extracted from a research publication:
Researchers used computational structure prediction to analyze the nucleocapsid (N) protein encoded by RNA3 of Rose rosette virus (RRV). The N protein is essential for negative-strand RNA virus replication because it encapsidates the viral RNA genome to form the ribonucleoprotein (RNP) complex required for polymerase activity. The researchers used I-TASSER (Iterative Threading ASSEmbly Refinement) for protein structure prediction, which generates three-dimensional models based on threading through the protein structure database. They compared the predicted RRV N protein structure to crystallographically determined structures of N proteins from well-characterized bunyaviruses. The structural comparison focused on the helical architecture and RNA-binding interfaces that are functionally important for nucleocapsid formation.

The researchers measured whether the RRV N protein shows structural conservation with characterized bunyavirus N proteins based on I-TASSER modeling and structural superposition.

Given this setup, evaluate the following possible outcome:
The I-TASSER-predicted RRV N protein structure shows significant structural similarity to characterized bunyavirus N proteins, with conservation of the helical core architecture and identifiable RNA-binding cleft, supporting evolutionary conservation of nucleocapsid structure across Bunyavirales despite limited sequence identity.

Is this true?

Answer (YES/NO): NO